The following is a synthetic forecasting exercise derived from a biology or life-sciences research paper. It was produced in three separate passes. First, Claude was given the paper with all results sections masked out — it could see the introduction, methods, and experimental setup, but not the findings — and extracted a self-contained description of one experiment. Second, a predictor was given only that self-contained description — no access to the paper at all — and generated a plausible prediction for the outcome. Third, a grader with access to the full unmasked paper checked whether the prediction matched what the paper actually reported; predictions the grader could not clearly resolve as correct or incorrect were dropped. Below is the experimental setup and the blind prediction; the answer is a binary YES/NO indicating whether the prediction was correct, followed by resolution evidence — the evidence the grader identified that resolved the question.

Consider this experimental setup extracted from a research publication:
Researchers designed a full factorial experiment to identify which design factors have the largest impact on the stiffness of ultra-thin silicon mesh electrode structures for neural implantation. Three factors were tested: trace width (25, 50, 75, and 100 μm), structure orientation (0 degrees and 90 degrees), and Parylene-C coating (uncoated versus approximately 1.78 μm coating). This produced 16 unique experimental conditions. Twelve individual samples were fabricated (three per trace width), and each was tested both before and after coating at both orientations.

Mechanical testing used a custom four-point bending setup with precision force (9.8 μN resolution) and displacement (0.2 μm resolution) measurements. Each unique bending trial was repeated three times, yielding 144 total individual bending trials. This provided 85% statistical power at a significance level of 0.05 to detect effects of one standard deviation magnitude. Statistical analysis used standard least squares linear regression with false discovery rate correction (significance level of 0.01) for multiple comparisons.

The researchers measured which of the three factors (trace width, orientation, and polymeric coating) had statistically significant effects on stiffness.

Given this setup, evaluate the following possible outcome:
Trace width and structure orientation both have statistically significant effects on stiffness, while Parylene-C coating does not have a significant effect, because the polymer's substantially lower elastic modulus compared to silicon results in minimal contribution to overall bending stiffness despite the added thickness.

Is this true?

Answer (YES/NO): NO